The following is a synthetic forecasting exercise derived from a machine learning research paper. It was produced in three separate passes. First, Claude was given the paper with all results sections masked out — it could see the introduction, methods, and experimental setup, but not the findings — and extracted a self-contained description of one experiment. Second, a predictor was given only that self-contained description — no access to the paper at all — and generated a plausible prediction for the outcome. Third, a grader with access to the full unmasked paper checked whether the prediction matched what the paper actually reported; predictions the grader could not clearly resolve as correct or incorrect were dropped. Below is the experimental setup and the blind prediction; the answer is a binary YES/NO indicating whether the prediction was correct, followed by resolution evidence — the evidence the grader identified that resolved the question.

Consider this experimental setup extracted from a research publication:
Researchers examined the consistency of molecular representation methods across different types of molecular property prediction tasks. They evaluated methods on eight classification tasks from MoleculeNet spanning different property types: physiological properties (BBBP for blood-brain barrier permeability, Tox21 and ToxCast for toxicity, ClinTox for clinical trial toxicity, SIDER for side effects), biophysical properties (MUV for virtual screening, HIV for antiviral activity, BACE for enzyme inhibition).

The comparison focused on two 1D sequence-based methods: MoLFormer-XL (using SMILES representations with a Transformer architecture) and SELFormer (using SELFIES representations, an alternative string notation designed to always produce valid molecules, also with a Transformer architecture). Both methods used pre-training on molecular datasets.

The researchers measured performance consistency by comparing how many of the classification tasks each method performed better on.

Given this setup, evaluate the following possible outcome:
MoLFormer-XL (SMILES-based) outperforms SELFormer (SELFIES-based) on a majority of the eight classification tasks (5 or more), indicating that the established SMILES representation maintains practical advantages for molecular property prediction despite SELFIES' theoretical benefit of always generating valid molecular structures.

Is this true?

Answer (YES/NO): NO